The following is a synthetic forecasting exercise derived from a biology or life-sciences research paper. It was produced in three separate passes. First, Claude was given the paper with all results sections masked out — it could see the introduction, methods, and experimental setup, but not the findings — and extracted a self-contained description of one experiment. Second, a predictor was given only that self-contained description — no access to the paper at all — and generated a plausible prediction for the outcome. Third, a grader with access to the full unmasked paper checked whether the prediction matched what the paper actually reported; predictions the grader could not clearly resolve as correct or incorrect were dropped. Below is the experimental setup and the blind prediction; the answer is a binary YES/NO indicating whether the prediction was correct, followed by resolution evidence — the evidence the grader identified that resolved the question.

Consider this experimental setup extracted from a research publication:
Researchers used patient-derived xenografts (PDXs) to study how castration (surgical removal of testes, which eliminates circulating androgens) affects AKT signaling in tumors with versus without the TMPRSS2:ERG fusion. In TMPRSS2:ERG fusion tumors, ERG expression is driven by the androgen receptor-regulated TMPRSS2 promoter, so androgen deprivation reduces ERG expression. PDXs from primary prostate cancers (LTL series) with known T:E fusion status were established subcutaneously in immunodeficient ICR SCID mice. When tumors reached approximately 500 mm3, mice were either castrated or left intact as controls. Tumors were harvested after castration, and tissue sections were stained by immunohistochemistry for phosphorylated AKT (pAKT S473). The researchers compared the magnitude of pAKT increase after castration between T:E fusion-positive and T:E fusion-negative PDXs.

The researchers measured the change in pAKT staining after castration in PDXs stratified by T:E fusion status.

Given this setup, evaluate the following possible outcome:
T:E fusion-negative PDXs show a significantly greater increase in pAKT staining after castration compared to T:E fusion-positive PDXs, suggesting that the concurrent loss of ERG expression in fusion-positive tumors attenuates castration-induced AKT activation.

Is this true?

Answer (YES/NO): NO